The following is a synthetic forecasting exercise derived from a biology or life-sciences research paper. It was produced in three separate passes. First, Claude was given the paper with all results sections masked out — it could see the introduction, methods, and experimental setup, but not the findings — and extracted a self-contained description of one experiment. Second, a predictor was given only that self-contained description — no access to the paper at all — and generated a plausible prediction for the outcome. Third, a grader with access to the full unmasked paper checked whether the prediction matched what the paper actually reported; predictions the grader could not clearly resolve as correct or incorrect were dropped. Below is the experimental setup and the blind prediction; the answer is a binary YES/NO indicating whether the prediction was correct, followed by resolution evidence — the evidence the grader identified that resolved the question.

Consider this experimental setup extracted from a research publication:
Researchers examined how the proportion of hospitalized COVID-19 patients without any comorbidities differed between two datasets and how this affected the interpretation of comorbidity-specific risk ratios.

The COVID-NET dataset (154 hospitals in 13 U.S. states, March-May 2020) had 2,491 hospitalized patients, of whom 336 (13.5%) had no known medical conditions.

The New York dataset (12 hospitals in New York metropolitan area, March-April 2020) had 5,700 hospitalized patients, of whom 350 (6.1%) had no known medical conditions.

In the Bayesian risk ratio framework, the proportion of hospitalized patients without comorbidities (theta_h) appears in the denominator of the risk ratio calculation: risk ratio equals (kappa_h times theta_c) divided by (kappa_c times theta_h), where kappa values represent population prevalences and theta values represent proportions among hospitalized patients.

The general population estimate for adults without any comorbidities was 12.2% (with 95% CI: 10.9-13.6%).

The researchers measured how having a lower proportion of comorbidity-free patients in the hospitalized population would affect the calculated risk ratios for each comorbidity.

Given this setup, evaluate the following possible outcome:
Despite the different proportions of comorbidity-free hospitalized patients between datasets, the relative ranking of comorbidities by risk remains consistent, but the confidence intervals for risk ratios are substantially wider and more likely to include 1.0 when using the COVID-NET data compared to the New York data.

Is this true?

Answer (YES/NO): NO